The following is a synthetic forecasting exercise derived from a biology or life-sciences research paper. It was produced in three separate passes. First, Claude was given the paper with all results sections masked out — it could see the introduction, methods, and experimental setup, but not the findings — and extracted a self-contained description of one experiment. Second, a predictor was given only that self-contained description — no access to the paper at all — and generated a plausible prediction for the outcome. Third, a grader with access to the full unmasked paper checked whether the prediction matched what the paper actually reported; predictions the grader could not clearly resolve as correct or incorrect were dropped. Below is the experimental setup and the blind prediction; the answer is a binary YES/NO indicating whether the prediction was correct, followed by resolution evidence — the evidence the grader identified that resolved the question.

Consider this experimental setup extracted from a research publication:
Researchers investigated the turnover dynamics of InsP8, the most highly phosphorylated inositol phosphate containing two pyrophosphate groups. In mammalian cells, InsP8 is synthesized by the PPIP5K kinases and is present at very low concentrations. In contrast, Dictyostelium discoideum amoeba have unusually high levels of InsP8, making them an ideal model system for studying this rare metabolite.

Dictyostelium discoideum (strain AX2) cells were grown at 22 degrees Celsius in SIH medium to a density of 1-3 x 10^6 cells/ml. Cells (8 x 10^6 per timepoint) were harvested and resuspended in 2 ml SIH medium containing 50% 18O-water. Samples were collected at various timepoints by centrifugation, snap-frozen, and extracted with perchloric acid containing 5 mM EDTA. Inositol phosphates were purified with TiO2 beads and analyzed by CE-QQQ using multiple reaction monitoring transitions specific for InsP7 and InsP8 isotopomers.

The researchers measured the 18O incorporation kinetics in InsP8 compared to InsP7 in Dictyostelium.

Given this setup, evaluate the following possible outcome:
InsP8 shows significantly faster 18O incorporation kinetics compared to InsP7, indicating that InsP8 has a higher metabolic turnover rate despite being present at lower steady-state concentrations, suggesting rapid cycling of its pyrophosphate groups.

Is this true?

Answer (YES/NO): NO